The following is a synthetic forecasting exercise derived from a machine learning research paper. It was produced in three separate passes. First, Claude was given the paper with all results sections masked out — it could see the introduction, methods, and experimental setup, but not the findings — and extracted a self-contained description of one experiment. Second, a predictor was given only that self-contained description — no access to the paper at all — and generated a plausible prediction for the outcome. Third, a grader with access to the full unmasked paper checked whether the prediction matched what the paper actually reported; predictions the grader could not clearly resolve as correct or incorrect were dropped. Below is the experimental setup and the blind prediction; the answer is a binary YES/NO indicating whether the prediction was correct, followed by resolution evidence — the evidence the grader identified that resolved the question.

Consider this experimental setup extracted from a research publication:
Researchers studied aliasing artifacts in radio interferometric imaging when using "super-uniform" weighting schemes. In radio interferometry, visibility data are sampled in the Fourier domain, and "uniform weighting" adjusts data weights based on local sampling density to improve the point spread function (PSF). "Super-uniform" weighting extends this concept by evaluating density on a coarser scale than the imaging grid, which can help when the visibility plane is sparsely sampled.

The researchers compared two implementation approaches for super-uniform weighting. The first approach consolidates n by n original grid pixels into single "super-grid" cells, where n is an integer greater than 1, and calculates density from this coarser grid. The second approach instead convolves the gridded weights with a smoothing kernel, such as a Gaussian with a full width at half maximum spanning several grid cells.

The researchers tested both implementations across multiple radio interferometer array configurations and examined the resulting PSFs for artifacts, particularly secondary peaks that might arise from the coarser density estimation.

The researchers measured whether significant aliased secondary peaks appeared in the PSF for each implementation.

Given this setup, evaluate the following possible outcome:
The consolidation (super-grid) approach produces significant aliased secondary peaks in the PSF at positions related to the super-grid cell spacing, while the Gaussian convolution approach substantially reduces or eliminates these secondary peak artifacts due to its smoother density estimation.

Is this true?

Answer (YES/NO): YES